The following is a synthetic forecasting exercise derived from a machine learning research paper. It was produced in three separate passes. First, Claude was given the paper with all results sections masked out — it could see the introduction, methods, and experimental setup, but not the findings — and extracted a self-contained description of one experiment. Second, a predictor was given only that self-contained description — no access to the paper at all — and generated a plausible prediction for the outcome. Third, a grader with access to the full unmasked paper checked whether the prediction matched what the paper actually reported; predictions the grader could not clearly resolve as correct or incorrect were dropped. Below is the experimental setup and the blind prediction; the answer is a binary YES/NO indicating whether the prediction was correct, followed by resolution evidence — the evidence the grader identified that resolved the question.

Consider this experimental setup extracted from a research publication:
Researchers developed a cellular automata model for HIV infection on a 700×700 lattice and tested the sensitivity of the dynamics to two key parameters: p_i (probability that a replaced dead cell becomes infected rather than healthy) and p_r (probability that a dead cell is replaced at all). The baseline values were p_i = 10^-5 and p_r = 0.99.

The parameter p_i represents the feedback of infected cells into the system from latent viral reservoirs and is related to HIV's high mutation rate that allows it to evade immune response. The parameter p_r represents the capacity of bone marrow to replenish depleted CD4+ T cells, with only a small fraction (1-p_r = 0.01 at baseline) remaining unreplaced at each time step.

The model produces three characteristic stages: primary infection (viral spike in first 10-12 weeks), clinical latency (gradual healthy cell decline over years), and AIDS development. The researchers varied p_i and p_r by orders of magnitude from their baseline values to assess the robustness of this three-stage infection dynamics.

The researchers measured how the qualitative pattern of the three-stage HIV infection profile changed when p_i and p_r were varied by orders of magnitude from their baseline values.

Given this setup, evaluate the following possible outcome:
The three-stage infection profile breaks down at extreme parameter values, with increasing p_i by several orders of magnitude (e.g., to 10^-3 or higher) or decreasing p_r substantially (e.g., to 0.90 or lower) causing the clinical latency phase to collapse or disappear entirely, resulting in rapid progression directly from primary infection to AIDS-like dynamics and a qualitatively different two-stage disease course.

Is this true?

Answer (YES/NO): NO